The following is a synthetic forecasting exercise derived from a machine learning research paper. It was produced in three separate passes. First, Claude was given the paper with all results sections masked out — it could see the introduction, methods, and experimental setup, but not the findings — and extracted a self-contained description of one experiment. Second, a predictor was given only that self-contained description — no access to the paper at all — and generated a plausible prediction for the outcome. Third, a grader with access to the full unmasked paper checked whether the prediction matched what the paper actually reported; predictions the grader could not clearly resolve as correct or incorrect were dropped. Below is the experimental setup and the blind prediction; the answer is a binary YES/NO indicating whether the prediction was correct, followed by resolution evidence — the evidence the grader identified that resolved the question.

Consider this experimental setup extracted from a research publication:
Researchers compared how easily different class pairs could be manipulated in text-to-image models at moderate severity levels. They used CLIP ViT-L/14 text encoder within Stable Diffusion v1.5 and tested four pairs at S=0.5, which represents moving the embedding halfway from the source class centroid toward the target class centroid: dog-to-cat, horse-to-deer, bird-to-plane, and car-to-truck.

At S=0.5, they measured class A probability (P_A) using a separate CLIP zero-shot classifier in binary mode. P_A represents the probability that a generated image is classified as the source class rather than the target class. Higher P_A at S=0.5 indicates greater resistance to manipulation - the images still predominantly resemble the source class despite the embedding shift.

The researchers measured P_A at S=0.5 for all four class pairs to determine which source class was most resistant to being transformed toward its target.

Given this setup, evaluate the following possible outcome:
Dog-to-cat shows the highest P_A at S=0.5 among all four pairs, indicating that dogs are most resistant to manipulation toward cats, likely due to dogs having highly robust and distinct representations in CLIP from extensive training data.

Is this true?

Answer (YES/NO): NO